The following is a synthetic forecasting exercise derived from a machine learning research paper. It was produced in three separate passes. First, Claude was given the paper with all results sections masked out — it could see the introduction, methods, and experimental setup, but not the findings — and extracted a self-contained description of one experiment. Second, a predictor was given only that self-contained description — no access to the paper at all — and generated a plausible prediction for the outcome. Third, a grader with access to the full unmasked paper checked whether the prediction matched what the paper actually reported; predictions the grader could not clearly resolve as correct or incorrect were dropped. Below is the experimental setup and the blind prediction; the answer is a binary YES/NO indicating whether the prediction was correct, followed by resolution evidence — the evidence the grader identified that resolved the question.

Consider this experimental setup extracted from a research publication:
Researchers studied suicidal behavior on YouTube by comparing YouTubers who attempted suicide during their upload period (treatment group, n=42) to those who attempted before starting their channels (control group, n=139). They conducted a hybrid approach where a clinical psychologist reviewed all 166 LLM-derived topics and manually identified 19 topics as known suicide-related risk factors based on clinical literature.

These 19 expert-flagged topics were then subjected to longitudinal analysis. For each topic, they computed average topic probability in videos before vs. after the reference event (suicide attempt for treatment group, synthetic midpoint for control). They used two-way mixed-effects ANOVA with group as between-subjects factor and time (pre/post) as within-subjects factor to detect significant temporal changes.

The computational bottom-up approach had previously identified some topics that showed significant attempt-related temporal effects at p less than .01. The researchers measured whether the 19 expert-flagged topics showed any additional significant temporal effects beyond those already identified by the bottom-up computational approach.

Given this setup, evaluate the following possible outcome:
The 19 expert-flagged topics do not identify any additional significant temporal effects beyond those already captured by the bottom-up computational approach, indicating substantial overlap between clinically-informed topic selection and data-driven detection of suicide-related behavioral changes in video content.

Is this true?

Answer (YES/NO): YES